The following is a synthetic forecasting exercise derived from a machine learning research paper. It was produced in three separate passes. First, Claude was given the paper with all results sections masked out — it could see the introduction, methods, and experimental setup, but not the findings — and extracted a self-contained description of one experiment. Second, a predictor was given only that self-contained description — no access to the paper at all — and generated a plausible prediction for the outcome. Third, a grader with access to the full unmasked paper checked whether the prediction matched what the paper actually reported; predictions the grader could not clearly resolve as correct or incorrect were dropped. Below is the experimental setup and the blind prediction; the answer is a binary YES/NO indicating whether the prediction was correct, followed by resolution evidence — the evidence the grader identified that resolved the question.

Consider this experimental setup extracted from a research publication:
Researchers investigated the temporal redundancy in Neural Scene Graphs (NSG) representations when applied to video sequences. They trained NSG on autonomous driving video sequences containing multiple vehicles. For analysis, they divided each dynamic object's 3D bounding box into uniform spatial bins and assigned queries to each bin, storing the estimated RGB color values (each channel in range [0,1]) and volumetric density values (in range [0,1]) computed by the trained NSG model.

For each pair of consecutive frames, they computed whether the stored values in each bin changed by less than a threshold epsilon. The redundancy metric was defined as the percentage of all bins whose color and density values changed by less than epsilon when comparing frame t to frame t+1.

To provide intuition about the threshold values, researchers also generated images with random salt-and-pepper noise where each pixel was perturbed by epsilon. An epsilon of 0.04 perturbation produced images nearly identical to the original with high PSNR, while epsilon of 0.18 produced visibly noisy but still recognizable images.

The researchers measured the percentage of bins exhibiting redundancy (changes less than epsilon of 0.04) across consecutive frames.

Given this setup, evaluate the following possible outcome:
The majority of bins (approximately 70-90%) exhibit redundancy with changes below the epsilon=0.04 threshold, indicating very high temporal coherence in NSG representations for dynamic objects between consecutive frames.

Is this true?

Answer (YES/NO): YES